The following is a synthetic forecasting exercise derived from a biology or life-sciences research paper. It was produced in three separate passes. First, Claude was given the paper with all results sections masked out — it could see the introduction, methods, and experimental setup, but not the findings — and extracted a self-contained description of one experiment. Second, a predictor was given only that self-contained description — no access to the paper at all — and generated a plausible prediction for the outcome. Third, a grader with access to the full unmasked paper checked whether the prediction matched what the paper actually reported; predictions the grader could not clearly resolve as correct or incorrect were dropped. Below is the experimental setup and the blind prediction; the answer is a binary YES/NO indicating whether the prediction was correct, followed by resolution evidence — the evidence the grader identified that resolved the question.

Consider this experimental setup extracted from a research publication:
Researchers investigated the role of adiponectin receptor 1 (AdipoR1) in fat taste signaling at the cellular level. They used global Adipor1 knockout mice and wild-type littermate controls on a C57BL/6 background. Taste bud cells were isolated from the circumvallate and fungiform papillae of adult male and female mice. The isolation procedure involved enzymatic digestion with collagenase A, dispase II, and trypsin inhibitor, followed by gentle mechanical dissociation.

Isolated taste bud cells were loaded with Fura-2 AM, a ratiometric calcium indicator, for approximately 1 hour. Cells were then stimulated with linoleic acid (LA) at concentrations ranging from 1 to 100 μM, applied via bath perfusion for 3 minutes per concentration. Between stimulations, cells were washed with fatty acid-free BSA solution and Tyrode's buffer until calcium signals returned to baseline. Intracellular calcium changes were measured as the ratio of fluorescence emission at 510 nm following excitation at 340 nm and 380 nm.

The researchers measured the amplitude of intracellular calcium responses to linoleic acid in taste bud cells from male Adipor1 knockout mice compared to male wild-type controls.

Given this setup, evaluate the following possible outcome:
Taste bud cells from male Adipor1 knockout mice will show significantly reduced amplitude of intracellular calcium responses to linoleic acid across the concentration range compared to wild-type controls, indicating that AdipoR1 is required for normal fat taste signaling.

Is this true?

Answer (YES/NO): NO